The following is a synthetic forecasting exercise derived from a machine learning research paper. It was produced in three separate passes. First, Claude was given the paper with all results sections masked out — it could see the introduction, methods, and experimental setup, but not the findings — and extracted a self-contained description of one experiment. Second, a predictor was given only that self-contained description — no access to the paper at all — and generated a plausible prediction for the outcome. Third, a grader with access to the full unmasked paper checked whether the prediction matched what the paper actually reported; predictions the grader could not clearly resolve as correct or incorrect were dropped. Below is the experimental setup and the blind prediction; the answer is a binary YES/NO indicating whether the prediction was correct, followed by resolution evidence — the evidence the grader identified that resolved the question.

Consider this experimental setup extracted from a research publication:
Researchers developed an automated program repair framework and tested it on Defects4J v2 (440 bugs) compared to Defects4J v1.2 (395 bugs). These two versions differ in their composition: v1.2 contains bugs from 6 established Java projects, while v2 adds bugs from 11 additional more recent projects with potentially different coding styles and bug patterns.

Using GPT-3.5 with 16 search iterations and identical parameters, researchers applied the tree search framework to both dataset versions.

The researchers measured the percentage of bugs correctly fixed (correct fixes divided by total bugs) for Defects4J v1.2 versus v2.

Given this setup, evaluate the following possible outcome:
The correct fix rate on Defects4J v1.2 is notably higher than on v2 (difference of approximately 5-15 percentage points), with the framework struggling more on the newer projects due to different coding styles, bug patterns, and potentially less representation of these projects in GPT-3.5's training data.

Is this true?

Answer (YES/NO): YES